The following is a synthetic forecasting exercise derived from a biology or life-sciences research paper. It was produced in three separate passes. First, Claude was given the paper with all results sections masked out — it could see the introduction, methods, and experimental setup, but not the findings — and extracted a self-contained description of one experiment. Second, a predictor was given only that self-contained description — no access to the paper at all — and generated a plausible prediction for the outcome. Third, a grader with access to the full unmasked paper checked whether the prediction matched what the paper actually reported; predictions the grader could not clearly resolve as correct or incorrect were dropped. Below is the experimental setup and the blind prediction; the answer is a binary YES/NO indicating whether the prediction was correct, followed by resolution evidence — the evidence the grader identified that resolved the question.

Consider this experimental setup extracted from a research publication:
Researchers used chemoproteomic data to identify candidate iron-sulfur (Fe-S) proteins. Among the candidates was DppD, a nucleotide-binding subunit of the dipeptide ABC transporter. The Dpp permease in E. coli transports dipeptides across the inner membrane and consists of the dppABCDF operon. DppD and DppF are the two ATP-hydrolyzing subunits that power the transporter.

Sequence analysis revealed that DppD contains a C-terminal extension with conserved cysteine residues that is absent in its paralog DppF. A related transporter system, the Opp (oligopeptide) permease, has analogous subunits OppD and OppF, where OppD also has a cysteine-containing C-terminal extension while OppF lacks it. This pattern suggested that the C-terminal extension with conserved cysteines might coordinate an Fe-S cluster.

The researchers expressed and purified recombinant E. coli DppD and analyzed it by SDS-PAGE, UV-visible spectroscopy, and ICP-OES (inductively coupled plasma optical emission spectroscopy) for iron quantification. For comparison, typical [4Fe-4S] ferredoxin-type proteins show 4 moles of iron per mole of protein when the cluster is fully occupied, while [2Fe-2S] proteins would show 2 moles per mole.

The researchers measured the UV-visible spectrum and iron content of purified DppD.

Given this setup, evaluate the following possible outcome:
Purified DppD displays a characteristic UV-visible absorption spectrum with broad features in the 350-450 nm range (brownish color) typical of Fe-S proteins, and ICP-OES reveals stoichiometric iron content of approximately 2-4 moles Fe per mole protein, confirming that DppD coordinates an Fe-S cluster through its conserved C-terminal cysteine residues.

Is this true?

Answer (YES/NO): NO